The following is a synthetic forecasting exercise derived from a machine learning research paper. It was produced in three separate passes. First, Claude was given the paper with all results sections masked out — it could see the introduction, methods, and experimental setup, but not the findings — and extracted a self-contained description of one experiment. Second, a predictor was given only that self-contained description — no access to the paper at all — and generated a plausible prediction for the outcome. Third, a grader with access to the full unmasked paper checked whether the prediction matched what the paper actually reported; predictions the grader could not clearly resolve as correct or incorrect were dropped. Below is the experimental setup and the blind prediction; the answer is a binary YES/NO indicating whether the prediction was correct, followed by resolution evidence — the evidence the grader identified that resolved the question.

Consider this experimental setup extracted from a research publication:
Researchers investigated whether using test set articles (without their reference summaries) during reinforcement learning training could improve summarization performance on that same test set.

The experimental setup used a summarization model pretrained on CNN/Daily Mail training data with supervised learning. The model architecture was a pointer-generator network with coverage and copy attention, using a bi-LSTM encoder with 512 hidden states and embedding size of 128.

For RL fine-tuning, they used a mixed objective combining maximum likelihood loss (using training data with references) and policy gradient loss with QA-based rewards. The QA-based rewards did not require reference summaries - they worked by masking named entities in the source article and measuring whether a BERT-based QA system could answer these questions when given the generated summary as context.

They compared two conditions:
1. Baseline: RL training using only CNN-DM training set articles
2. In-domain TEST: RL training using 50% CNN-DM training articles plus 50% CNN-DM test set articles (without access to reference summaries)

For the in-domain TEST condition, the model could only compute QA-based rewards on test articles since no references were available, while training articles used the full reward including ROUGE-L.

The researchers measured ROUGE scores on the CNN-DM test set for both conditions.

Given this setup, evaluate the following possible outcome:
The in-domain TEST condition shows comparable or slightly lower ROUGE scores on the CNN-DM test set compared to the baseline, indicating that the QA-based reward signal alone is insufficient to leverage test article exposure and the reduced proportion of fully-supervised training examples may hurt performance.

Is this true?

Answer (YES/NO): NO